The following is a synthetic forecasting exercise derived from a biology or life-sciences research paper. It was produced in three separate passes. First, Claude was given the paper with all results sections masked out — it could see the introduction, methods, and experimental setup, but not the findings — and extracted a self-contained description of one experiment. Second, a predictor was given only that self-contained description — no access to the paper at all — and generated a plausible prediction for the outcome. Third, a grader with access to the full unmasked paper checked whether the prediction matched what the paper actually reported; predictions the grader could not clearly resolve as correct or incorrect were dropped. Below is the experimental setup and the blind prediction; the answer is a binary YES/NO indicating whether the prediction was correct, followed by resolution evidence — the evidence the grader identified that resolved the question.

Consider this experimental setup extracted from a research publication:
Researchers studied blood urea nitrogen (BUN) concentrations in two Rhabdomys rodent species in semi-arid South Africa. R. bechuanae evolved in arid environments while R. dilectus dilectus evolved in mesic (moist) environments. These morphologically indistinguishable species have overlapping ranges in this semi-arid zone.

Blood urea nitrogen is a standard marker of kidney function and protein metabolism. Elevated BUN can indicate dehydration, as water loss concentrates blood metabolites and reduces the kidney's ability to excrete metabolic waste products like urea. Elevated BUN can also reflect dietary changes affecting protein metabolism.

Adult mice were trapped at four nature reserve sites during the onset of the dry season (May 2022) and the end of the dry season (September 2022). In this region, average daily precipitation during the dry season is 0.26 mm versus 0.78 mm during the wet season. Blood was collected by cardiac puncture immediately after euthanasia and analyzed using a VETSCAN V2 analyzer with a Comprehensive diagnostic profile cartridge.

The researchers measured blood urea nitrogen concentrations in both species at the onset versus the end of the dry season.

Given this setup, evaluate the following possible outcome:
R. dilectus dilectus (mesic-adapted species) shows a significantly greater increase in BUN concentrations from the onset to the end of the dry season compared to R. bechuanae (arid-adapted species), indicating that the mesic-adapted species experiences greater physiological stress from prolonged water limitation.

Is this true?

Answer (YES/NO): NO